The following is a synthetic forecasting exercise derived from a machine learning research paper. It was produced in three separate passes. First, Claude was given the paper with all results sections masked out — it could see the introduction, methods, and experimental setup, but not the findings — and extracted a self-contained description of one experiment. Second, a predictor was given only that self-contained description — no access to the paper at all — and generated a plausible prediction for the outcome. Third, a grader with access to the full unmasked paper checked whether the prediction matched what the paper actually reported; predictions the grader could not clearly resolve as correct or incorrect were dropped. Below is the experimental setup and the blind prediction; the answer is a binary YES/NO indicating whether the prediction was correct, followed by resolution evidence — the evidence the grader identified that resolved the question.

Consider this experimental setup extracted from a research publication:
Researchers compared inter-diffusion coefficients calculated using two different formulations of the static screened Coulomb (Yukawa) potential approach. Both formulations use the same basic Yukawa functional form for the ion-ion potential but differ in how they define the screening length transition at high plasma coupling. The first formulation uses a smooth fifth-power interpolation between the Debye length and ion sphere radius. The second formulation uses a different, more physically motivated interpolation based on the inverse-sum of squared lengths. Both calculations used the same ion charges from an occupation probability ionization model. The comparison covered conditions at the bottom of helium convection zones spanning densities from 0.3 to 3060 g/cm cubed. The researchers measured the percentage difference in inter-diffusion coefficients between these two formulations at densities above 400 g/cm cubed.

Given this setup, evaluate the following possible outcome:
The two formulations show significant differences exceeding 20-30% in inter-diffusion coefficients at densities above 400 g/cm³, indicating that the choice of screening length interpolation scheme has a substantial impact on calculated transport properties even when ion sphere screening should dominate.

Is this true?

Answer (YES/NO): NO